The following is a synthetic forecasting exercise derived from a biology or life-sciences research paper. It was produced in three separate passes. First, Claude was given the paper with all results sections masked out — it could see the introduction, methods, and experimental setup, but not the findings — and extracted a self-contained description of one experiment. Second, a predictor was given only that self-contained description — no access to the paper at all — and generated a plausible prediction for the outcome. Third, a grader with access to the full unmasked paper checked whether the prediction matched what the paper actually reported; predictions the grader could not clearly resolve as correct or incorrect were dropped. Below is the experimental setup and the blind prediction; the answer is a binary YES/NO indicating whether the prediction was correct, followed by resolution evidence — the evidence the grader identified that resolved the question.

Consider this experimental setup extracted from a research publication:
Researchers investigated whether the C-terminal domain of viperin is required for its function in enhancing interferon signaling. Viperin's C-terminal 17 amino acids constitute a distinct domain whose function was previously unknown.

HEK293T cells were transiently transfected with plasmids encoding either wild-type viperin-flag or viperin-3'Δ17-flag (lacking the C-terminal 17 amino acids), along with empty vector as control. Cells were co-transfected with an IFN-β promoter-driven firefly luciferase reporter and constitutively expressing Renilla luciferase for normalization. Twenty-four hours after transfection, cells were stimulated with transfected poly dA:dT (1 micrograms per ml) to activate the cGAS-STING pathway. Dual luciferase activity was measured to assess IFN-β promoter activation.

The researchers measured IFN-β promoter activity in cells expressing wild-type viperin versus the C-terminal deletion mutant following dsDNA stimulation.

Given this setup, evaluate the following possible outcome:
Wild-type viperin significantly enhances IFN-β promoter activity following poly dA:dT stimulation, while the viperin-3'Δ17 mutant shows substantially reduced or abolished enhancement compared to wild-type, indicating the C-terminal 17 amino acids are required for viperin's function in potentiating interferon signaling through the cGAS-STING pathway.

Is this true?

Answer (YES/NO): NO